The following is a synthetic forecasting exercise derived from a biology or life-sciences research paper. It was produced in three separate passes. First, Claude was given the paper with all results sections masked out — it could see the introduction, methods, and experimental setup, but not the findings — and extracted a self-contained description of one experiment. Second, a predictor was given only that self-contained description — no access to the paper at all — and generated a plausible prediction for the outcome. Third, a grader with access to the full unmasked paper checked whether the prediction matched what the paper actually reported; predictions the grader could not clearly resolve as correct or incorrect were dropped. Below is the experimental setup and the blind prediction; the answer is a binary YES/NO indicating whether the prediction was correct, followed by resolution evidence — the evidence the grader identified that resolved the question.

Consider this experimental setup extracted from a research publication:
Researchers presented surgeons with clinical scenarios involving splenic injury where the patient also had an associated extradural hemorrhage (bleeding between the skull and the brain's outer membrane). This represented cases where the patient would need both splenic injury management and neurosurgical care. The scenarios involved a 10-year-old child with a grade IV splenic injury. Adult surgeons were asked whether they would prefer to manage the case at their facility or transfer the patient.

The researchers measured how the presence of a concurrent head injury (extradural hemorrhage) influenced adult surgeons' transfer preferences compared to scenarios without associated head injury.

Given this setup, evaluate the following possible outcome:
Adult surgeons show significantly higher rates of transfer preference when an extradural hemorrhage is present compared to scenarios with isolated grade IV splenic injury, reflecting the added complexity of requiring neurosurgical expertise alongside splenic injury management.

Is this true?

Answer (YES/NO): YES